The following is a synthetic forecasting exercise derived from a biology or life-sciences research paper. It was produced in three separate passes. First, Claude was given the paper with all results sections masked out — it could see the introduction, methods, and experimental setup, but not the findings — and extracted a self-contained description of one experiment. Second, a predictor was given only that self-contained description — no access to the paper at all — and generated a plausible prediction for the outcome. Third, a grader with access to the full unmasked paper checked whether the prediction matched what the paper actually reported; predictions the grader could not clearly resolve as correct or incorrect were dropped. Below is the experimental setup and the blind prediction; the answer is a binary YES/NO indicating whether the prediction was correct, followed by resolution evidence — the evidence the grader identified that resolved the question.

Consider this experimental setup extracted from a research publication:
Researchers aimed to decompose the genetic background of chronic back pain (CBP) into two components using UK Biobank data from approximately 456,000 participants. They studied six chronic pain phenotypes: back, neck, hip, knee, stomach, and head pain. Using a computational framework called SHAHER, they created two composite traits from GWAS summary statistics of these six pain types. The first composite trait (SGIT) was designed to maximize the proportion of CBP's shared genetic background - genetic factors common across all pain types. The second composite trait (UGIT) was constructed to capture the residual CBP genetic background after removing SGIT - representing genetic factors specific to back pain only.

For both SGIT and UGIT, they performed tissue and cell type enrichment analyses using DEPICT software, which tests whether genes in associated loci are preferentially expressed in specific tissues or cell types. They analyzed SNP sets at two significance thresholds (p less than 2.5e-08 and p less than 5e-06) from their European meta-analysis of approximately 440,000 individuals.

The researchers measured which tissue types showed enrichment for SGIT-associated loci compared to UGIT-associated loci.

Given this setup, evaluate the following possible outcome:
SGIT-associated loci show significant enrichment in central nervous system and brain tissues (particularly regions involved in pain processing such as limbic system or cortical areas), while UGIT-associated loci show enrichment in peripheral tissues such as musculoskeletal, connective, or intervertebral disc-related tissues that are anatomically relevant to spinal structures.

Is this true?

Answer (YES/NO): NO